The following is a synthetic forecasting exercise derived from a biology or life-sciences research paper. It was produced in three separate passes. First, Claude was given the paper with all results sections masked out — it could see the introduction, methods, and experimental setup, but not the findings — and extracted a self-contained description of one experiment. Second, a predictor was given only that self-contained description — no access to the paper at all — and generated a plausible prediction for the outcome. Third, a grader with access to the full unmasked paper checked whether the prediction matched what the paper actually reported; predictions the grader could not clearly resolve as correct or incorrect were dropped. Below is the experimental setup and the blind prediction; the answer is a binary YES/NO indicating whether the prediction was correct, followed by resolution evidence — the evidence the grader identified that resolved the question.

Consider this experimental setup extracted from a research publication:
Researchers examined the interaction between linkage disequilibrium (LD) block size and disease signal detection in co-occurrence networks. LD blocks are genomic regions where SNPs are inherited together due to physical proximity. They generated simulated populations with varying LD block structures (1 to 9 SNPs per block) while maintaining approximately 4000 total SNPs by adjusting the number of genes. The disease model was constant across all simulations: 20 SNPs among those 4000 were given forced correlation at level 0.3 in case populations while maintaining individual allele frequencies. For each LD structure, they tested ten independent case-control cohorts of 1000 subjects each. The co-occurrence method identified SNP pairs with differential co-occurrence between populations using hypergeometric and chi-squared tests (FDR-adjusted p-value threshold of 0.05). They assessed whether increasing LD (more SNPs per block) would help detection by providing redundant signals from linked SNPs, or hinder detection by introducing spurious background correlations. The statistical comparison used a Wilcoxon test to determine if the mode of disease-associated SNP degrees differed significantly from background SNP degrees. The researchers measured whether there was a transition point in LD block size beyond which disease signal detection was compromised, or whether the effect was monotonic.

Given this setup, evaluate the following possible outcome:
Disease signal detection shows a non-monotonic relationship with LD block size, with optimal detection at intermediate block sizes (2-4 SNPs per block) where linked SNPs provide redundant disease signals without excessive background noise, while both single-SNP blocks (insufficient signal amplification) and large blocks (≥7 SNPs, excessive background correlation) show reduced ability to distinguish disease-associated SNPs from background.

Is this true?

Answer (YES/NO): NO